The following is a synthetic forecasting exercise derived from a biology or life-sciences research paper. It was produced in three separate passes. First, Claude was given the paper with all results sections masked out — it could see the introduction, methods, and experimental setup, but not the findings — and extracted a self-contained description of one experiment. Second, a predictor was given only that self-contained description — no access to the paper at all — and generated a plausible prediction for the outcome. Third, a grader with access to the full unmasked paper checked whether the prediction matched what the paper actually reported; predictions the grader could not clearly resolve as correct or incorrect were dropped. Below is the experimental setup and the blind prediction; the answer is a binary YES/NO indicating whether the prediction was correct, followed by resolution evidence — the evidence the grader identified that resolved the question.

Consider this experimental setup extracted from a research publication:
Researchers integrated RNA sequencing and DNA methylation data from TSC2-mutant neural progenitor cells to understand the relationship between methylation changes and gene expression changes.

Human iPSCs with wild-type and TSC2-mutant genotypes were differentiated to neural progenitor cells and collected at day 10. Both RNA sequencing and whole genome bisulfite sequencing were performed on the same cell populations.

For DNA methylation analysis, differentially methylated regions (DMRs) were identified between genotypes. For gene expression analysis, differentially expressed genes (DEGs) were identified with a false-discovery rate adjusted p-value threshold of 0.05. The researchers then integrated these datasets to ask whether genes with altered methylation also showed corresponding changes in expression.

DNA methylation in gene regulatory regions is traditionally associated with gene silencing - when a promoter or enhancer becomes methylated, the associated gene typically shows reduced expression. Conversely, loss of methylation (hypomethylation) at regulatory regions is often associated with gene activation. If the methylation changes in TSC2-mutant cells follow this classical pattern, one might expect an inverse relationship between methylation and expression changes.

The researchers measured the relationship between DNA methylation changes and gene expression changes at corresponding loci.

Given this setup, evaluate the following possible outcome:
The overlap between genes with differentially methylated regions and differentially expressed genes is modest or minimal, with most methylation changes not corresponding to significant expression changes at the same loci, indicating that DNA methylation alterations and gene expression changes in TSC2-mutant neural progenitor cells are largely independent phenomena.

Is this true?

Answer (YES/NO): NO